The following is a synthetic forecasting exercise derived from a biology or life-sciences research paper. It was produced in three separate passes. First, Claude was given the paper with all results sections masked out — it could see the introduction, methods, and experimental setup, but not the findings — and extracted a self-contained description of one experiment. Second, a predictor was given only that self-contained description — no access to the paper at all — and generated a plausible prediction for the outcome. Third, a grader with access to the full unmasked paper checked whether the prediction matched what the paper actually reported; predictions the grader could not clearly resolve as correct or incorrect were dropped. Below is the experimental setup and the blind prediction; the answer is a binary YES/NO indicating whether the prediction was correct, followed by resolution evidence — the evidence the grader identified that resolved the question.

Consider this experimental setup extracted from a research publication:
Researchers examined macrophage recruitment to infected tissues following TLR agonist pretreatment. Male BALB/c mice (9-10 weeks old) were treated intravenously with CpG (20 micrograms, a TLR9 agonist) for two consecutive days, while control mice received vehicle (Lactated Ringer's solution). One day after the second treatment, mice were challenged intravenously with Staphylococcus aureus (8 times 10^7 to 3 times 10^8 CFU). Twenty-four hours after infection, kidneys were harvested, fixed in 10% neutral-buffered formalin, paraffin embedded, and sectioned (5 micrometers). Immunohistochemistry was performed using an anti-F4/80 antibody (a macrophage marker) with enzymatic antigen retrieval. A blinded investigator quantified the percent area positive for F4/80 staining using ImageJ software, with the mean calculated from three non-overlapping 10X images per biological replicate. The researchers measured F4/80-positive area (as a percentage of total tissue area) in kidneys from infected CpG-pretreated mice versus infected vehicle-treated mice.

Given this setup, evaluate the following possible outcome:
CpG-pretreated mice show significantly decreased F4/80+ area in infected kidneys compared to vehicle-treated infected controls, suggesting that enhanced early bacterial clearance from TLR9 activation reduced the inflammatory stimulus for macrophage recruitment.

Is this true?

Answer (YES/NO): NO